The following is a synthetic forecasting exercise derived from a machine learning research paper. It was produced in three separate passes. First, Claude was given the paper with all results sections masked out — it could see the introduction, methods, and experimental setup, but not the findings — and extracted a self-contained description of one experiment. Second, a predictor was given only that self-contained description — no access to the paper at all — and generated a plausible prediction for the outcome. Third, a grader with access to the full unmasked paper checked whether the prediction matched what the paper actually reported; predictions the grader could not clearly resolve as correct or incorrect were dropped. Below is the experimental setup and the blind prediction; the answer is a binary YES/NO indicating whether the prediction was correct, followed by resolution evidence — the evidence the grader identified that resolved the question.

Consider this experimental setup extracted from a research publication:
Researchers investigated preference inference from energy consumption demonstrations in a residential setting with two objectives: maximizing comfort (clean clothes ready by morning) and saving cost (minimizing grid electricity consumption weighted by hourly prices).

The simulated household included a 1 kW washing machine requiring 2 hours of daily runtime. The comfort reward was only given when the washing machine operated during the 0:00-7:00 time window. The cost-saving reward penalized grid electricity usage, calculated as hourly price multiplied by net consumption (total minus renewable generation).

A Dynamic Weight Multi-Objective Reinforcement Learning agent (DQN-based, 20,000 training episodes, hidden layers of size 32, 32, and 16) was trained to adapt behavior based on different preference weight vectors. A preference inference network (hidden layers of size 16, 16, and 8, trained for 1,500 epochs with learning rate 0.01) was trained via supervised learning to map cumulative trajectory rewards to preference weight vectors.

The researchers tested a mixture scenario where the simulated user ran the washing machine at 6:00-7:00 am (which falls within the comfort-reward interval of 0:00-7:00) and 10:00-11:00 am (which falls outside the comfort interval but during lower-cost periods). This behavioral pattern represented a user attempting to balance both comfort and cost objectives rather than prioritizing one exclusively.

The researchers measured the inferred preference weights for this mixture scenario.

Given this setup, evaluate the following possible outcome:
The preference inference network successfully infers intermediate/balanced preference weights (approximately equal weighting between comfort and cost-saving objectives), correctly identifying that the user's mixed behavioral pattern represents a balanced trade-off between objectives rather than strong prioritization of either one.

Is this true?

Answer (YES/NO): YES